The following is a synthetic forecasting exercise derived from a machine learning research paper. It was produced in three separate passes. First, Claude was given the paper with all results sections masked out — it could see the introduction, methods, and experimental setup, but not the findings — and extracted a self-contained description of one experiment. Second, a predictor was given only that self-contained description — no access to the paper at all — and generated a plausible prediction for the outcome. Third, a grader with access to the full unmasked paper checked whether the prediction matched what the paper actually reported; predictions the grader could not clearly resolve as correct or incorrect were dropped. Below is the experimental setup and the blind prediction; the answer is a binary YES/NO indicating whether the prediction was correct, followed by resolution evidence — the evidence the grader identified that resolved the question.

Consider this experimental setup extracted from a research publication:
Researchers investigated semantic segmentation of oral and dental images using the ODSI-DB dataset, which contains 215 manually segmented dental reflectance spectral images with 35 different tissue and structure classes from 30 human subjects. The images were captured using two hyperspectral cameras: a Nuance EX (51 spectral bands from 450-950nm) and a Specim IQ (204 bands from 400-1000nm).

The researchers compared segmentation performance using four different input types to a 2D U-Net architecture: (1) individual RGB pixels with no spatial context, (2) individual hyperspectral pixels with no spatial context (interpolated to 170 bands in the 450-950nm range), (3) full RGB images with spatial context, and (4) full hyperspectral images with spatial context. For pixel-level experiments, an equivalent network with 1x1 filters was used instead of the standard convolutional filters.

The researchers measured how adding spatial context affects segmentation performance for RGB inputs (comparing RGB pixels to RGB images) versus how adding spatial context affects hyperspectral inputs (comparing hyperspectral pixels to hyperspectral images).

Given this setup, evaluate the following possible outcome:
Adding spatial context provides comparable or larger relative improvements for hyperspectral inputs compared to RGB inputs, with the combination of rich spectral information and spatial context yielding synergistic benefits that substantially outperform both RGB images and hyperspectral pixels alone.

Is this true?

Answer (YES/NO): NO